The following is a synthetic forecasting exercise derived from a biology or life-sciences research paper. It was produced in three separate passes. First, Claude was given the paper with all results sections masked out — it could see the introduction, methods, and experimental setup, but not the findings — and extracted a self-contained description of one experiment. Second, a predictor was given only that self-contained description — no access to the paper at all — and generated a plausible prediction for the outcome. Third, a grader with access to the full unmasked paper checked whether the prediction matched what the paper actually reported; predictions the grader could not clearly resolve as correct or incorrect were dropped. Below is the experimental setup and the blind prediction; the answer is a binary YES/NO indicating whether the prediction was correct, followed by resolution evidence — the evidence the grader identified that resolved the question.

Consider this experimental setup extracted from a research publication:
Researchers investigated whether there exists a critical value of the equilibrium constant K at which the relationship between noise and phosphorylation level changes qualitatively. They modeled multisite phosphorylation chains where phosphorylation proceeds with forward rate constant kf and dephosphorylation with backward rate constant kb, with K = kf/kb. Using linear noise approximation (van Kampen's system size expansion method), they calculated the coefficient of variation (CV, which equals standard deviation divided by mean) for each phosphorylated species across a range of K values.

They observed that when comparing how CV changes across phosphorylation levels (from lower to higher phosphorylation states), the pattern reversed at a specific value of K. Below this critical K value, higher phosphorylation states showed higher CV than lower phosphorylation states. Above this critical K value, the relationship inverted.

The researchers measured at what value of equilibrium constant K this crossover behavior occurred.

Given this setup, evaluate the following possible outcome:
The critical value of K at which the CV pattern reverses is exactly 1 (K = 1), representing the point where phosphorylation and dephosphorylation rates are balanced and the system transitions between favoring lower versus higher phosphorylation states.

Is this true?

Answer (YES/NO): YES